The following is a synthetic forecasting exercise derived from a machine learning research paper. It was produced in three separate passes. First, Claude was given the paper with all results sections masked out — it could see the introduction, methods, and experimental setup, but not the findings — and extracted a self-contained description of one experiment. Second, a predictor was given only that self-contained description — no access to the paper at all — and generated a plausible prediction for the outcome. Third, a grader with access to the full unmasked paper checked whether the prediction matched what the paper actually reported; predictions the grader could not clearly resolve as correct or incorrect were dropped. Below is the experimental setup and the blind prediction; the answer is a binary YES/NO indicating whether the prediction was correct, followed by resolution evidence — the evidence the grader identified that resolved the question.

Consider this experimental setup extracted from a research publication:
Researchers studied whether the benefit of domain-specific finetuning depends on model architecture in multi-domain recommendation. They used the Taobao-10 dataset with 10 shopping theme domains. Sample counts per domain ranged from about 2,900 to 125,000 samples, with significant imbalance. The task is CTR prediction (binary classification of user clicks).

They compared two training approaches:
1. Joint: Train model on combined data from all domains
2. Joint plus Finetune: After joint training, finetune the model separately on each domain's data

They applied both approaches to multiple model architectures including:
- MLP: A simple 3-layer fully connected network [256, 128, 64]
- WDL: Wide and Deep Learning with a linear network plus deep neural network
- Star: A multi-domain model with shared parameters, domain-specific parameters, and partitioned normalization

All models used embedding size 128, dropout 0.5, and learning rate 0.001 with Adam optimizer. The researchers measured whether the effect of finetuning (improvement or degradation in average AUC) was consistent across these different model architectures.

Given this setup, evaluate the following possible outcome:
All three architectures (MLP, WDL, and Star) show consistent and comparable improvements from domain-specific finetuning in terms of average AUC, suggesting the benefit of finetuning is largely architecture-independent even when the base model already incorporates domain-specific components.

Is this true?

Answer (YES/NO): NO